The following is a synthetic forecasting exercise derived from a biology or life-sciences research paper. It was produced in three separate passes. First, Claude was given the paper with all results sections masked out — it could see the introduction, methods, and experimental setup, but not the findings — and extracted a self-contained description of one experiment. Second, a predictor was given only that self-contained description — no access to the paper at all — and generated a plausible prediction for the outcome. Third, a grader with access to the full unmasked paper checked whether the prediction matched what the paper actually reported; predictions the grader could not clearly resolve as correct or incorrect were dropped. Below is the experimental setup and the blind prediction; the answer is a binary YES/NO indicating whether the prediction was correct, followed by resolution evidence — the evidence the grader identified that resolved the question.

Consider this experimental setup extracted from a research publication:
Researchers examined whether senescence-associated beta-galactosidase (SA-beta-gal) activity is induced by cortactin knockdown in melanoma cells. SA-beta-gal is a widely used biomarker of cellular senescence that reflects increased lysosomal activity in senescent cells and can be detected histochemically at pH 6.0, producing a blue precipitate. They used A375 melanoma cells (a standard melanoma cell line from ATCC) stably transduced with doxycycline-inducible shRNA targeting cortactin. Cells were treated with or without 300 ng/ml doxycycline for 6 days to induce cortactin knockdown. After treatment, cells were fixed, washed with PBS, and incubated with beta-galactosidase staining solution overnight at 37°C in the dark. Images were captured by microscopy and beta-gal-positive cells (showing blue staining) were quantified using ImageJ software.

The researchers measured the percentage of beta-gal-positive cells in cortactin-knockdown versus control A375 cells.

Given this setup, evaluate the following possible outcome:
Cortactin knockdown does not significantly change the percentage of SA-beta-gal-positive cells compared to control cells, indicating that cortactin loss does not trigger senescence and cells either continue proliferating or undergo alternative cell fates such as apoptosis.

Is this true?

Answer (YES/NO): NO